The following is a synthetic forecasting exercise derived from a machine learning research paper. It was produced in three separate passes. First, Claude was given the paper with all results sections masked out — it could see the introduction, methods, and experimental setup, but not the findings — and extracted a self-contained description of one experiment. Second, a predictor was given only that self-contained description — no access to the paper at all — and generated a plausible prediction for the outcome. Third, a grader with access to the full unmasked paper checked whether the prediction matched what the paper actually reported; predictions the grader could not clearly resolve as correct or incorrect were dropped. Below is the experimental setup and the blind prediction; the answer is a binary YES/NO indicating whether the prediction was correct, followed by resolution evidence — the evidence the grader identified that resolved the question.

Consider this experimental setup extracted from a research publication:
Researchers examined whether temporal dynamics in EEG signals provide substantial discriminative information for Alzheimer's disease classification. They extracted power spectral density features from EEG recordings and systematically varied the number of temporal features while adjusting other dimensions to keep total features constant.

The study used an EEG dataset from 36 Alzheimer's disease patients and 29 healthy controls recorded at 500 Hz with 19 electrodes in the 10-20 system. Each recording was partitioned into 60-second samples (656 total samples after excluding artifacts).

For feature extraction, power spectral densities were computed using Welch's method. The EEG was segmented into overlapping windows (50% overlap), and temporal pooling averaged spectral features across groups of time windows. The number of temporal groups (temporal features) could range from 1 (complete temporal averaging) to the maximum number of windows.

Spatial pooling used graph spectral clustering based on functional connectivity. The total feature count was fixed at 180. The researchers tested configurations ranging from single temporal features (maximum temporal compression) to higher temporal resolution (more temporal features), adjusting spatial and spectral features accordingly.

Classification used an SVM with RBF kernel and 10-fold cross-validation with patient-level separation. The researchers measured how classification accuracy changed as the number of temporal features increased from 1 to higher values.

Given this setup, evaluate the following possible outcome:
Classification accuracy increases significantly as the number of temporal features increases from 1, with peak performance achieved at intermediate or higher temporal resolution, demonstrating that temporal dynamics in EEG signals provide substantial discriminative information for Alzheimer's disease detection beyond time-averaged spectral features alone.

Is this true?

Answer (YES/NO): NO